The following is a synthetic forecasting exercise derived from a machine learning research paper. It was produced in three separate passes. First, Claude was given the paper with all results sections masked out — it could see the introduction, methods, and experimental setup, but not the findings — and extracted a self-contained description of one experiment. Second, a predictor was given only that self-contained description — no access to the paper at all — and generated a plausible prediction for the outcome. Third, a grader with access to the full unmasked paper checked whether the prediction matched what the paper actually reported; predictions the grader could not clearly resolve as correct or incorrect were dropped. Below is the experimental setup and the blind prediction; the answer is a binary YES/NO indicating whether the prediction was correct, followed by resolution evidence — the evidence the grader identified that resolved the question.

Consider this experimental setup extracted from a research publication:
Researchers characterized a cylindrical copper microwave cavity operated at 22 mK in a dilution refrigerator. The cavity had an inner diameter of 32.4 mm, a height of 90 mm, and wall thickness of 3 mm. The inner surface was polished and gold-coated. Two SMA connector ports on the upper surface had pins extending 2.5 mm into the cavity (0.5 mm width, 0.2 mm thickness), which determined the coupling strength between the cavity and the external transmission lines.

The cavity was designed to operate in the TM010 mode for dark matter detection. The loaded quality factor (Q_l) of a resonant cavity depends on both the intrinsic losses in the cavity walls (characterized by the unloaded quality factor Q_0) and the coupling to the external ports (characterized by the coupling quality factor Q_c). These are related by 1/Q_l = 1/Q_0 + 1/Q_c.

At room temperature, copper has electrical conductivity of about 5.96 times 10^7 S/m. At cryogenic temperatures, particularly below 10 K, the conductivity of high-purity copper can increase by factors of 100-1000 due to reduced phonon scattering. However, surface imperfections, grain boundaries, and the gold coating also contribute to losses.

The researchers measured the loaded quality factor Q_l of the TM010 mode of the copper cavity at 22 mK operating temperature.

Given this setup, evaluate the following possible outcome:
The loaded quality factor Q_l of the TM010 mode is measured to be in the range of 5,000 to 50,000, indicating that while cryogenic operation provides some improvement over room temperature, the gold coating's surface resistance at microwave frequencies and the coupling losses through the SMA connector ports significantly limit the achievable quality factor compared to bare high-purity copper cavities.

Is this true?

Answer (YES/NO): YES